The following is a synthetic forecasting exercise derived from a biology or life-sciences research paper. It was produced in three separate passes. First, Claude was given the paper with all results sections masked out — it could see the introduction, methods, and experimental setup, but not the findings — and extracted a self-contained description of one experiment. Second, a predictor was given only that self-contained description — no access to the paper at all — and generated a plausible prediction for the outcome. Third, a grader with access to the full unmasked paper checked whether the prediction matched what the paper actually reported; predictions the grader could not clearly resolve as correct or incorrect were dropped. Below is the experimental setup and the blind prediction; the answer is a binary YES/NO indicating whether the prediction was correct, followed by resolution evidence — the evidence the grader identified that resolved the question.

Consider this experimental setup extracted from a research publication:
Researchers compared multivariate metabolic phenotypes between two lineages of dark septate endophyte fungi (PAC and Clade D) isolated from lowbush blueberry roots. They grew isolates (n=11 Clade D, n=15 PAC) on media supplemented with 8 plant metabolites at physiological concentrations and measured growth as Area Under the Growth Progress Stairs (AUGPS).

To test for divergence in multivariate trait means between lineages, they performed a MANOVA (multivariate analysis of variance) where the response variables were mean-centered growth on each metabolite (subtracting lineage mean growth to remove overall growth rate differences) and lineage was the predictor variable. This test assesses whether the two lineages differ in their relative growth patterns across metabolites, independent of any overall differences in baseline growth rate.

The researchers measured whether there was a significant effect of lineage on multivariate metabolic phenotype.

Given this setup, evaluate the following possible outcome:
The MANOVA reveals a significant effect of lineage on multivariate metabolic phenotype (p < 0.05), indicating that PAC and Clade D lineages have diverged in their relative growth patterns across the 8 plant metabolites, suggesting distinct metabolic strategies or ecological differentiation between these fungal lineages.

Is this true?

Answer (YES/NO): YES